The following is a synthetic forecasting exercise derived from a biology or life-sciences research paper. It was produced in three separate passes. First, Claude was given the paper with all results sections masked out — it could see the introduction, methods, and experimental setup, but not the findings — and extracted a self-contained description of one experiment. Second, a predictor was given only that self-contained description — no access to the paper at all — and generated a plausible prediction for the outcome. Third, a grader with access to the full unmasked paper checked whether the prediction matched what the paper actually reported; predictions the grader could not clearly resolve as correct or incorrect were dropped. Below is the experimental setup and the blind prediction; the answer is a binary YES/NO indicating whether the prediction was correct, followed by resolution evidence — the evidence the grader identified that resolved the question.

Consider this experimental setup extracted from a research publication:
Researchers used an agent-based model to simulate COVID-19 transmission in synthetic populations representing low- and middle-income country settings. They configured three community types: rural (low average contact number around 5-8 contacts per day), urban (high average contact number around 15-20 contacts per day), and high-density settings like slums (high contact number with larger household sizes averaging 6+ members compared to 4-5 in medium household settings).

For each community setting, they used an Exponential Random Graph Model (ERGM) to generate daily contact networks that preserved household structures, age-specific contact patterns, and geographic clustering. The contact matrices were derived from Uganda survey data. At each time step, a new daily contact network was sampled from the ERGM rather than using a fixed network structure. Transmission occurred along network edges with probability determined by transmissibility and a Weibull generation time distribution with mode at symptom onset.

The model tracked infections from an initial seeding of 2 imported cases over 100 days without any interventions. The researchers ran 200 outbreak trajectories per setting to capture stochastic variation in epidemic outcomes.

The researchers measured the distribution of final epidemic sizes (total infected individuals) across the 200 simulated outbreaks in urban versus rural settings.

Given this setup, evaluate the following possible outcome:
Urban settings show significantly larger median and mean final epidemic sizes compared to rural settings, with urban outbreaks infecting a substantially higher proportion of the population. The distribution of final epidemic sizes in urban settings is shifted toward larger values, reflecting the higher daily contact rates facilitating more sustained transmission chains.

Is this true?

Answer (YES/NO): YES